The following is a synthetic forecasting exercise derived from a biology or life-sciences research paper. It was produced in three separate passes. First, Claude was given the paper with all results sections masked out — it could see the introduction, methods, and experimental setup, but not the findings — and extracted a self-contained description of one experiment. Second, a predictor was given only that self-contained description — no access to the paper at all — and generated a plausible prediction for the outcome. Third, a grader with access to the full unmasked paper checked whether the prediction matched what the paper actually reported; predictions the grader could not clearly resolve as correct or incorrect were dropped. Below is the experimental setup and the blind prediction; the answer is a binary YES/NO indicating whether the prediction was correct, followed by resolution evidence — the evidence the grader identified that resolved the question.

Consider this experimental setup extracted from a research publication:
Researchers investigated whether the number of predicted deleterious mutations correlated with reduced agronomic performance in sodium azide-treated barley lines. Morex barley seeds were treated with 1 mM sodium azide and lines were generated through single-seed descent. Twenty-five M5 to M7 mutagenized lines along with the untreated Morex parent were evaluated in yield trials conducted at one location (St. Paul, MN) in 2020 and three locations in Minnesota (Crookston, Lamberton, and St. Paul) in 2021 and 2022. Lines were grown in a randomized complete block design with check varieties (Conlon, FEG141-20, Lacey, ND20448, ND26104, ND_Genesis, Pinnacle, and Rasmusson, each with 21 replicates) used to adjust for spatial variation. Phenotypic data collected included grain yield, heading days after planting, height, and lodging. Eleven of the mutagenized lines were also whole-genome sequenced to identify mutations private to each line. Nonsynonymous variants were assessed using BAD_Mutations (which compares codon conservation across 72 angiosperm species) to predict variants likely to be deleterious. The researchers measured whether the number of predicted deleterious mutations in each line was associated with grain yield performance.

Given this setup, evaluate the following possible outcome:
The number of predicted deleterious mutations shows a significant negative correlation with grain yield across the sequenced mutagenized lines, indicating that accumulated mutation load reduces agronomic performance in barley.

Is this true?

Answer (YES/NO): NO